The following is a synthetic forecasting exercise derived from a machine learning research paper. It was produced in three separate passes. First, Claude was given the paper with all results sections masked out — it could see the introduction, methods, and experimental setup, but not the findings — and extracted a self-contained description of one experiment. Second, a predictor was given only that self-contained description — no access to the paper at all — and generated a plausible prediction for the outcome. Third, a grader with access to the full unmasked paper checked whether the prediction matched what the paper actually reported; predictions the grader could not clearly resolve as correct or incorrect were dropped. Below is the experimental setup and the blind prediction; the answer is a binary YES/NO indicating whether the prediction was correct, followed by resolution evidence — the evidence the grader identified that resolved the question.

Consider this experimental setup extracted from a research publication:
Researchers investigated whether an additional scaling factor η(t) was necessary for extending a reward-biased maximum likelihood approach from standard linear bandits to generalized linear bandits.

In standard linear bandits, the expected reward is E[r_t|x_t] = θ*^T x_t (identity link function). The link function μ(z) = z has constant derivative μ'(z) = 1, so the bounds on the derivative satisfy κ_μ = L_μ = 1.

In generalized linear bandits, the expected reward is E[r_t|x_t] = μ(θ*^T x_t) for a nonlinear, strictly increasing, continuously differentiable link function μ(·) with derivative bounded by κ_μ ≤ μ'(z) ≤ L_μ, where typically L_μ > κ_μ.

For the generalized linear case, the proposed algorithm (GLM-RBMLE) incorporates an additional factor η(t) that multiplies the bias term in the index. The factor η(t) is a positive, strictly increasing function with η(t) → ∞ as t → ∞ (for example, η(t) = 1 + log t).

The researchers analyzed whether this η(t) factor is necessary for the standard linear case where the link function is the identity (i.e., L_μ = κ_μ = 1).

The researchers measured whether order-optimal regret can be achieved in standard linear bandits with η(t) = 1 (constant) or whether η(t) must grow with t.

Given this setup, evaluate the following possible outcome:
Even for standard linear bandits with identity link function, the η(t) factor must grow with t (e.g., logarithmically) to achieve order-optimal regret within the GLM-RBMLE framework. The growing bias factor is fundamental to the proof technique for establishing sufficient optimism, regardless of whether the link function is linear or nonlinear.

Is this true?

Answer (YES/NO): NO